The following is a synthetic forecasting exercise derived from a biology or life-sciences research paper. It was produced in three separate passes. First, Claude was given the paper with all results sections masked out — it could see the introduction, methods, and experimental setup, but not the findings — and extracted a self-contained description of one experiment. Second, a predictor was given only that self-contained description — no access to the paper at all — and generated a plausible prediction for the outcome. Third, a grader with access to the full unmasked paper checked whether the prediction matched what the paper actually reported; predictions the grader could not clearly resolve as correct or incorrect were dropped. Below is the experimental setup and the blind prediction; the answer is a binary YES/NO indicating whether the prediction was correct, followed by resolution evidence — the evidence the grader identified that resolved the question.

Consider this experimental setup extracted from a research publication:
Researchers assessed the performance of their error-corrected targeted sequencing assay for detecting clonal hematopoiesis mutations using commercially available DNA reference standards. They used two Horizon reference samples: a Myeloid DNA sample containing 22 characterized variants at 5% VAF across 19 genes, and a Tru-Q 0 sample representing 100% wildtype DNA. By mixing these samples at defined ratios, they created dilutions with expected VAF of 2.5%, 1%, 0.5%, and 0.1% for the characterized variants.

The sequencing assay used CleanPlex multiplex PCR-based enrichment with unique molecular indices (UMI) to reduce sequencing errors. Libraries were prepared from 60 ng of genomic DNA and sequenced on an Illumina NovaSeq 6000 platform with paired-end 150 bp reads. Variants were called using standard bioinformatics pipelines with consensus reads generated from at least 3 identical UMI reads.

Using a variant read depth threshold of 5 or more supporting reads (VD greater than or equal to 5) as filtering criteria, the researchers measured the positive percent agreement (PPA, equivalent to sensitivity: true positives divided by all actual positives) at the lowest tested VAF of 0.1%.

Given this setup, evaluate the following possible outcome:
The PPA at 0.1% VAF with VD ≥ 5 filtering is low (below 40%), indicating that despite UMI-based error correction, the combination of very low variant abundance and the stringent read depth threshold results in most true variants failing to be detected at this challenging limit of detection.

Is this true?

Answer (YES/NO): YES